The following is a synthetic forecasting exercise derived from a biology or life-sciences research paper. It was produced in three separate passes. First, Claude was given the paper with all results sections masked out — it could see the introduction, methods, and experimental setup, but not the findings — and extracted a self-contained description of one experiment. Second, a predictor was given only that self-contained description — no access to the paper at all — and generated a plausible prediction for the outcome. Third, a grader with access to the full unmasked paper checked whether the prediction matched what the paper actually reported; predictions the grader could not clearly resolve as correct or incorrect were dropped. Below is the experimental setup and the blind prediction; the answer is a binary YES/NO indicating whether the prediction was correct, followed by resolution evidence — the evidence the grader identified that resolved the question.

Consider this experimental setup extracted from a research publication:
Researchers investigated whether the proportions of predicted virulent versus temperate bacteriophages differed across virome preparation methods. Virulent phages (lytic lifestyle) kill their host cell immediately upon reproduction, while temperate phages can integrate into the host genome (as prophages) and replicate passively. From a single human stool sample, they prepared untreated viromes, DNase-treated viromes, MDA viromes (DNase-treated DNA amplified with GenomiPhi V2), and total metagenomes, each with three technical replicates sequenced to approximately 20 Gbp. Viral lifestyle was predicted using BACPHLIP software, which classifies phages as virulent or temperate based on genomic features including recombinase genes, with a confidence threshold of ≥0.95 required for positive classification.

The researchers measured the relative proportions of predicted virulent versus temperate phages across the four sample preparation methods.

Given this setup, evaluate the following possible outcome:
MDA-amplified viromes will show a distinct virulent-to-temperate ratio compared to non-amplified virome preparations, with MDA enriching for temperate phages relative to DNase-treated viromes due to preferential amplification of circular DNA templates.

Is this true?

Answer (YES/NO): NO